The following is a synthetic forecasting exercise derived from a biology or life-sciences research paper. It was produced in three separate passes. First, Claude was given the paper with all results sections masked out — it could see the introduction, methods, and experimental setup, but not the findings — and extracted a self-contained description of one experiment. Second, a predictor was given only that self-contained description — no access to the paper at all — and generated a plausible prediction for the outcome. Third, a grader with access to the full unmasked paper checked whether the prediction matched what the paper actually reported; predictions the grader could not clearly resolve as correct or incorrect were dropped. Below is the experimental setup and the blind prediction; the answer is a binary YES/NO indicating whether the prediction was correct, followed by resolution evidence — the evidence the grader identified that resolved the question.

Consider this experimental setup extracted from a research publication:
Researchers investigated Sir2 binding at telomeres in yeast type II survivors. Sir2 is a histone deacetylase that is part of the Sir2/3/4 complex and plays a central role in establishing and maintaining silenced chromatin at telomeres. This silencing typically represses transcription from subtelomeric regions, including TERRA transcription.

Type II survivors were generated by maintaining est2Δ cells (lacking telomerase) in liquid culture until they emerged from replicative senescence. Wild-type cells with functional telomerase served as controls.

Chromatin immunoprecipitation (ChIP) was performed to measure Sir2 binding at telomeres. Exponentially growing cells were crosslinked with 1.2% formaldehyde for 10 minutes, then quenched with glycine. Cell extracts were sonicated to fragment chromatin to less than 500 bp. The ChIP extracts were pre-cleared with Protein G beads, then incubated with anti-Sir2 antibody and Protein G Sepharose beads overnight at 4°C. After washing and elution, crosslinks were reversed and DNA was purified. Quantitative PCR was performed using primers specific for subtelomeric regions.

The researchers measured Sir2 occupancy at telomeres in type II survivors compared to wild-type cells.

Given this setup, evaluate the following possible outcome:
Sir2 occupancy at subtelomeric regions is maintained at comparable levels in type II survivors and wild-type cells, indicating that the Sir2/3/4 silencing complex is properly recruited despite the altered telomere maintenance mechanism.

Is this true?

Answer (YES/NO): NO